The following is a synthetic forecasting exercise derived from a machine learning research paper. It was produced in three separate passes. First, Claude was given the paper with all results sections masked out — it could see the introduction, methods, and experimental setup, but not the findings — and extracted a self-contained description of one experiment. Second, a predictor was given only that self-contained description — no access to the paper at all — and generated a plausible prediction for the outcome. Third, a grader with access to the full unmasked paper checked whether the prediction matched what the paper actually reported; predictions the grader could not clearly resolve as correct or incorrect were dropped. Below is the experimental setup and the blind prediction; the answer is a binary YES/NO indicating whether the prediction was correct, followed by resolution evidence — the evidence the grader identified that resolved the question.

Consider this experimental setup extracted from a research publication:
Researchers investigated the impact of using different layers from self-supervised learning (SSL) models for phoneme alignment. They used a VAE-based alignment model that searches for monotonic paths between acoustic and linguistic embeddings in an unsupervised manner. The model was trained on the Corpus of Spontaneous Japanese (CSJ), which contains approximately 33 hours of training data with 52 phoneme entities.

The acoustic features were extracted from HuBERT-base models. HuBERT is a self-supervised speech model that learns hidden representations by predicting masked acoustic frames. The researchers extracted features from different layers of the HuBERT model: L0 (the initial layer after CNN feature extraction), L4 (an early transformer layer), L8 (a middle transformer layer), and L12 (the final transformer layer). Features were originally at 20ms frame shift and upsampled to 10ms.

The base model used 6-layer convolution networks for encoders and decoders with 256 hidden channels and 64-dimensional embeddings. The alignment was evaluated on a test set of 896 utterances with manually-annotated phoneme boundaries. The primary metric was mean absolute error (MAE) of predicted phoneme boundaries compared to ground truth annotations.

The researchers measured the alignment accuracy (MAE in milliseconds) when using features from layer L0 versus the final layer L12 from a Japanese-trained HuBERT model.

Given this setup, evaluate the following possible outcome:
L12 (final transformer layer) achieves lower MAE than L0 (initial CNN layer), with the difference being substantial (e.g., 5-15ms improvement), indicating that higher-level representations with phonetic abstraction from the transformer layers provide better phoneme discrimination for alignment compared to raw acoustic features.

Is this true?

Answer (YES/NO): NO